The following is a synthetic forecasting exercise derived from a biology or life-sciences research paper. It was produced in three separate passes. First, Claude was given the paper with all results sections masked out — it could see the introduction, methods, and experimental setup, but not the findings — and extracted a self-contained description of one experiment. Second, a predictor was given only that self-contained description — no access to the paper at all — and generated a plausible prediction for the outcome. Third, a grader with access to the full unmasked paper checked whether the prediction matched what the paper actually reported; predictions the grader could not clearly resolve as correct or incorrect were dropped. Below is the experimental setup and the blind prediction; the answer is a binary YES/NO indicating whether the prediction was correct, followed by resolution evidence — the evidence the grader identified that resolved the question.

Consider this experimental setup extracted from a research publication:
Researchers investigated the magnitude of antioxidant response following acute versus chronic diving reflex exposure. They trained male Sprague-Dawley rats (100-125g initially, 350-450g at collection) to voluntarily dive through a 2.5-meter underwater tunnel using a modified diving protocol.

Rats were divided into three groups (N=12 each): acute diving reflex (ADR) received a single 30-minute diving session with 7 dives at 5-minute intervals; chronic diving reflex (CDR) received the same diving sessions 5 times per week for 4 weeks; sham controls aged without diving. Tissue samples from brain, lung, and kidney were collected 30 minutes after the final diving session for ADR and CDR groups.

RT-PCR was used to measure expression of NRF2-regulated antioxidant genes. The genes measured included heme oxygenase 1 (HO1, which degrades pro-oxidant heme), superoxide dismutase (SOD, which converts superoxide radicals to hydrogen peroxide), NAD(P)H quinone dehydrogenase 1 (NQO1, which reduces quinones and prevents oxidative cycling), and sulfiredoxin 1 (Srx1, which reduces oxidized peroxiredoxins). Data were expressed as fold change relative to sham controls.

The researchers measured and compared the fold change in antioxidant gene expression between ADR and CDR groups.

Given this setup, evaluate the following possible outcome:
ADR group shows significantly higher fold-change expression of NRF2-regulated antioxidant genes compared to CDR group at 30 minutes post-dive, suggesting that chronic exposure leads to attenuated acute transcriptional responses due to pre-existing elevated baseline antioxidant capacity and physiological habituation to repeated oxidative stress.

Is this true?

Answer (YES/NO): YES